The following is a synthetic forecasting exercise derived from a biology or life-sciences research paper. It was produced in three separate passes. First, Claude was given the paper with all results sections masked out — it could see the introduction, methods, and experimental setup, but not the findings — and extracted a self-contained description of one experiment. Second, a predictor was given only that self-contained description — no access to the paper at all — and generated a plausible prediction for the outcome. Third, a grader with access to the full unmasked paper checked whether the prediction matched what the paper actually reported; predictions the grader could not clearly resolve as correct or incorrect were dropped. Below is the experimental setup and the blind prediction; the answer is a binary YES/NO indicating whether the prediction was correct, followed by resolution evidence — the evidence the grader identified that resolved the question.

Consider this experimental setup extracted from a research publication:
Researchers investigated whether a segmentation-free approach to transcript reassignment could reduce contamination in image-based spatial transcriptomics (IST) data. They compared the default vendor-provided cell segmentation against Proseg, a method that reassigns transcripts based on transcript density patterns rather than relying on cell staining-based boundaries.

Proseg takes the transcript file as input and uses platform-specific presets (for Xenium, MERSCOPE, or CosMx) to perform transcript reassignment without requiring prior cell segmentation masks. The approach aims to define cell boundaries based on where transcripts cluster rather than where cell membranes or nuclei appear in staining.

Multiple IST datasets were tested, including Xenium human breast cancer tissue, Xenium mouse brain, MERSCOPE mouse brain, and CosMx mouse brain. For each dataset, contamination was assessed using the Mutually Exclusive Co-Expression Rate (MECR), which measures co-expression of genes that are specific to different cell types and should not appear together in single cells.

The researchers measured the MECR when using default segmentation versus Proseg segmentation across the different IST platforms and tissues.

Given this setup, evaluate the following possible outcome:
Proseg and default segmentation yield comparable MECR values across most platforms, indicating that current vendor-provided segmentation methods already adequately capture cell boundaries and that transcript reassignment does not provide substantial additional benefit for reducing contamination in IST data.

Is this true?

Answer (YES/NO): NO